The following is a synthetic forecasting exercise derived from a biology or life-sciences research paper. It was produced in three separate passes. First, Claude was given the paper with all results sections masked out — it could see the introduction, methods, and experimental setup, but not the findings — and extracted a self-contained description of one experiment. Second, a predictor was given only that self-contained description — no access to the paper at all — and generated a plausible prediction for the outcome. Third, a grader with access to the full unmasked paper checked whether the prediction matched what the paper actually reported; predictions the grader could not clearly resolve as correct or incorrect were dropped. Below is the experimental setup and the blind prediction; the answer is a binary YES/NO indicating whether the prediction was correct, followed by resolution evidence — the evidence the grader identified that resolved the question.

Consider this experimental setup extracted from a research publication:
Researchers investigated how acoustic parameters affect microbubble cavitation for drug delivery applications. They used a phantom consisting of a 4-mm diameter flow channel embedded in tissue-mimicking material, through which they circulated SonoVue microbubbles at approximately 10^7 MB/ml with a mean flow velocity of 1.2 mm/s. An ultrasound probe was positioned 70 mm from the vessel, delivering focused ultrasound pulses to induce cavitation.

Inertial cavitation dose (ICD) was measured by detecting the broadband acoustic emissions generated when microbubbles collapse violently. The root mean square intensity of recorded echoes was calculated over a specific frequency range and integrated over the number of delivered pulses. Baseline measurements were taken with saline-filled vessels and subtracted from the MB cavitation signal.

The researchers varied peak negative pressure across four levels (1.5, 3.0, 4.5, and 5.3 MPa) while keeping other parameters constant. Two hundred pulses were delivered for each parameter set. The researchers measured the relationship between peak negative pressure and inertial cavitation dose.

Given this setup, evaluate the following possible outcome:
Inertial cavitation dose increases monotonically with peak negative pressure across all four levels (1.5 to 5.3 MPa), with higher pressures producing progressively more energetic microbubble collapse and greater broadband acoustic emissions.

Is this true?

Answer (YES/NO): NO